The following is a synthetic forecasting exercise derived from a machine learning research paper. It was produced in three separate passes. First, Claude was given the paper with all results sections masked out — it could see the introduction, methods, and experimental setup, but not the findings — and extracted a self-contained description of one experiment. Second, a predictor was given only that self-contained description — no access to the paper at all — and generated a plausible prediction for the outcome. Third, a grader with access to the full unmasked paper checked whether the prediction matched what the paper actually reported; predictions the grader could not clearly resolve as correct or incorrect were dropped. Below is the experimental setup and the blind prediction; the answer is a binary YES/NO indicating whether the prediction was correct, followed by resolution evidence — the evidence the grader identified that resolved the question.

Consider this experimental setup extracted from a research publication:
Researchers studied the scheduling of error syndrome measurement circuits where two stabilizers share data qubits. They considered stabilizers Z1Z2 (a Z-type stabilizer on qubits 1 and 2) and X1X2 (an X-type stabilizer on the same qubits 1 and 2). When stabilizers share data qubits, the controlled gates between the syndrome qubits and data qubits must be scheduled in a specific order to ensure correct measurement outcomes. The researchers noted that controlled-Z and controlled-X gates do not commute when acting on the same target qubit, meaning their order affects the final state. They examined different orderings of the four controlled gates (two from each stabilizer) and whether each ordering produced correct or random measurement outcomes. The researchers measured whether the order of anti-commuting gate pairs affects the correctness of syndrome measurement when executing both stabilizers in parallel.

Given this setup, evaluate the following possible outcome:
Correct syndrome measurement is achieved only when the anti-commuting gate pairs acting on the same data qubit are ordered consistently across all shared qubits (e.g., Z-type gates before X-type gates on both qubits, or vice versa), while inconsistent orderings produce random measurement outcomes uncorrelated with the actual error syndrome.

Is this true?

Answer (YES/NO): YES